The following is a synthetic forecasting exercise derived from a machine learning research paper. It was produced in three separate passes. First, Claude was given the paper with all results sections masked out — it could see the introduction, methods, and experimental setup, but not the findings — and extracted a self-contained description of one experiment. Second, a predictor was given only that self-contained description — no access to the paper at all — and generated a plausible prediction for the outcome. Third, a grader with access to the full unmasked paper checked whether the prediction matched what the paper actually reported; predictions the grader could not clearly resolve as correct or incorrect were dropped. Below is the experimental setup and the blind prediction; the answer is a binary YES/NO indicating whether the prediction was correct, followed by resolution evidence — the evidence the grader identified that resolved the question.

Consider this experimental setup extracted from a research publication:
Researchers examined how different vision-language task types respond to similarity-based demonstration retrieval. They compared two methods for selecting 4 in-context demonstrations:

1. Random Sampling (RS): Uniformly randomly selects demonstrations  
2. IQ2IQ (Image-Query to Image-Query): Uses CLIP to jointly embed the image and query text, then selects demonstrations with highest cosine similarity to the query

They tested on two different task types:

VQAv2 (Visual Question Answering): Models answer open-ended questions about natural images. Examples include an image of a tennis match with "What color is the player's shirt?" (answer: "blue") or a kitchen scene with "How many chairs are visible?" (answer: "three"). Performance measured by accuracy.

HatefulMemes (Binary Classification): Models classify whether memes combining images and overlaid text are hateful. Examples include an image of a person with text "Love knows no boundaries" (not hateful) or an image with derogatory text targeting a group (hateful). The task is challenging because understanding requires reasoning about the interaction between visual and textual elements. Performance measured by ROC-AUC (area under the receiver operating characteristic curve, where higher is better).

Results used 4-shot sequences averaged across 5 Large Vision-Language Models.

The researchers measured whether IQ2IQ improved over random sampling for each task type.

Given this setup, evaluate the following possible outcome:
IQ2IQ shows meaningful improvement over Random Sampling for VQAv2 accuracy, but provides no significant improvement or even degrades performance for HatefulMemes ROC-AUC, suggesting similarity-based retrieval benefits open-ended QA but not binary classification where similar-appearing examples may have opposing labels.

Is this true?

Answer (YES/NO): YES